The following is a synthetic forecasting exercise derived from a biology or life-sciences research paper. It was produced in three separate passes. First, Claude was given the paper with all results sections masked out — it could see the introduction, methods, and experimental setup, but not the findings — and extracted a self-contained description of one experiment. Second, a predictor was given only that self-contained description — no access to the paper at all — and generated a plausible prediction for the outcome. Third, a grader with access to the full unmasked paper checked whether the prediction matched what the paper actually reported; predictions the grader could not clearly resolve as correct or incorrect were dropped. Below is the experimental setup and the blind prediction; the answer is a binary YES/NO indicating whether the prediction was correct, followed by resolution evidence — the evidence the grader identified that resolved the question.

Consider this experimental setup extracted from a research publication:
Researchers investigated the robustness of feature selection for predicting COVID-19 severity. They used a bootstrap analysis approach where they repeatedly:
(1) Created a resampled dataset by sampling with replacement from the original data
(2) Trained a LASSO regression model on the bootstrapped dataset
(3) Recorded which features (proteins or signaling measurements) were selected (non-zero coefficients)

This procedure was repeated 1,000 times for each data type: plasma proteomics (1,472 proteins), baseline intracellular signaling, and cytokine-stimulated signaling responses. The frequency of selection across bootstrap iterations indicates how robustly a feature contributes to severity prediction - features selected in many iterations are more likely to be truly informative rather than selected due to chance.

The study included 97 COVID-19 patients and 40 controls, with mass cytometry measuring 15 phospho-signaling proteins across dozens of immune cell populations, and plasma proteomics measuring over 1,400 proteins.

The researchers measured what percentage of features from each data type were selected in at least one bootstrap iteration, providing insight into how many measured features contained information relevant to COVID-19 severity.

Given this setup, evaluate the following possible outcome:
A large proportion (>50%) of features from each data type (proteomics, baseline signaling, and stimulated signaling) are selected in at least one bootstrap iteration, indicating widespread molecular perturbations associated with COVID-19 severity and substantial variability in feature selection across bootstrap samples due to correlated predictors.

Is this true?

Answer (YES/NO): YES